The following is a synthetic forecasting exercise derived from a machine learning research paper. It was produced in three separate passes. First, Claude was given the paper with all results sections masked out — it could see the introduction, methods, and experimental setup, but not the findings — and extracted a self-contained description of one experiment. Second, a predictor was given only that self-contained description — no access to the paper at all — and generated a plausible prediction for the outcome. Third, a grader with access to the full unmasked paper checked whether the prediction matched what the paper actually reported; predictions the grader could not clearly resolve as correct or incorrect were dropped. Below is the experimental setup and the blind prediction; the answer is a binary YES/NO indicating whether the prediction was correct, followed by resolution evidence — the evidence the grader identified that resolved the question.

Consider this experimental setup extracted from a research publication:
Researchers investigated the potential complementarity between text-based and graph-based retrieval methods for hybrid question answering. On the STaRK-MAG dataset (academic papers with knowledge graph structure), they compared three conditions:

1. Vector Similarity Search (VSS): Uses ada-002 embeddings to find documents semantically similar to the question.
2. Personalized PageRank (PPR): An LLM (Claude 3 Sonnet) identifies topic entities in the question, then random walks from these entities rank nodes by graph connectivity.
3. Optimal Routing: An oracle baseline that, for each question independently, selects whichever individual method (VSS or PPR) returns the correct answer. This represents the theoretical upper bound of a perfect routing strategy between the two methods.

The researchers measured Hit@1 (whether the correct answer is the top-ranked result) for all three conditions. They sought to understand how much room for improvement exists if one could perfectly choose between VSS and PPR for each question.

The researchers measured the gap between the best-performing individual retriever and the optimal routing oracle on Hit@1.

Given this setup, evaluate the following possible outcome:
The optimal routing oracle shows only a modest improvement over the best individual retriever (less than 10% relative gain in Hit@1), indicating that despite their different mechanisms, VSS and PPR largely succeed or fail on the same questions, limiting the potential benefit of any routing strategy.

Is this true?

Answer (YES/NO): NO